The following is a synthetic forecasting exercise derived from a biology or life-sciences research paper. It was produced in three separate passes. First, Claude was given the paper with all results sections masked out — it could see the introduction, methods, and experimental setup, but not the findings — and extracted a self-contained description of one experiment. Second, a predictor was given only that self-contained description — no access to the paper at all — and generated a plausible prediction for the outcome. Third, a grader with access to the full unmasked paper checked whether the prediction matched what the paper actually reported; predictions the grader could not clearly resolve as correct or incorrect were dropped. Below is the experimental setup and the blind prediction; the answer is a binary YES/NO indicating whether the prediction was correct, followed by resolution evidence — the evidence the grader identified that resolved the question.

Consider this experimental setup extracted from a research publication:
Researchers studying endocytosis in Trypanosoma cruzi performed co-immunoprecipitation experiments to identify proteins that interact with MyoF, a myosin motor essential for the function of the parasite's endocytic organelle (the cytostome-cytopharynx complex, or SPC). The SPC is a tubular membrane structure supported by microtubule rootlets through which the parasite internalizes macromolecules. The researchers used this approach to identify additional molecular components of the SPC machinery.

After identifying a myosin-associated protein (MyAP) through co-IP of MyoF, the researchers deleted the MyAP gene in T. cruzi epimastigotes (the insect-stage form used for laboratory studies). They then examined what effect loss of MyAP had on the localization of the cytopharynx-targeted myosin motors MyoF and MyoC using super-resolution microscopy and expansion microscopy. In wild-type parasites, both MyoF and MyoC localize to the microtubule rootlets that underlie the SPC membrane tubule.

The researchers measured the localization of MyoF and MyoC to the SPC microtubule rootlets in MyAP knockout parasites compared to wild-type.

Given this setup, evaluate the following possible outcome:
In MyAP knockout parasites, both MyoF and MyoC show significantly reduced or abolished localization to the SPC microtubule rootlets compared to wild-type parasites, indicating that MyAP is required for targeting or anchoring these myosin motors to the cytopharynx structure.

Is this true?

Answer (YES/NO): YES